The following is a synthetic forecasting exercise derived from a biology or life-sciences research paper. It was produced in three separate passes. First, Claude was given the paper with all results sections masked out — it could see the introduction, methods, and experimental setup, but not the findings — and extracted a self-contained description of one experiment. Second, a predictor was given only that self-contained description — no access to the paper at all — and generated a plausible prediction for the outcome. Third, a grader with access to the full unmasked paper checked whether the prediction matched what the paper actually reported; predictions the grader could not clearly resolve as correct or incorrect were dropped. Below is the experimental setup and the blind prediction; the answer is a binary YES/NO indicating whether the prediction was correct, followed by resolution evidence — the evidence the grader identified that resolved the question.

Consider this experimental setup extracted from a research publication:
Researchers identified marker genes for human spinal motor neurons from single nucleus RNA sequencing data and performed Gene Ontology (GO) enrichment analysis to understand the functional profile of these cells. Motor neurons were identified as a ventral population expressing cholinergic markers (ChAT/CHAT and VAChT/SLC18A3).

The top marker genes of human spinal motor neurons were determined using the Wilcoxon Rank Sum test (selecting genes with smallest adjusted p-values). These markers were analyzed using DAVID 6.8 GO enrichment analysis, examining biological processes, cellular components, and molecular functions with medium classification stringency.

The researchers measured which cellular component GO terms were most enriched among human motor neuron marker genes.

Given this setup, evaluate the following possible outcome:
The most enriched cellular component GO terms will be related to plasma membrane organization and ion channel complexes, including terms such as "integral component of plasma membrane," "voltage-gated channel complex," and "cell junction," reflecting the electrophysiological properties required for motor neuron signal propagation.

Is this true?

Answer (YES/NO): NO